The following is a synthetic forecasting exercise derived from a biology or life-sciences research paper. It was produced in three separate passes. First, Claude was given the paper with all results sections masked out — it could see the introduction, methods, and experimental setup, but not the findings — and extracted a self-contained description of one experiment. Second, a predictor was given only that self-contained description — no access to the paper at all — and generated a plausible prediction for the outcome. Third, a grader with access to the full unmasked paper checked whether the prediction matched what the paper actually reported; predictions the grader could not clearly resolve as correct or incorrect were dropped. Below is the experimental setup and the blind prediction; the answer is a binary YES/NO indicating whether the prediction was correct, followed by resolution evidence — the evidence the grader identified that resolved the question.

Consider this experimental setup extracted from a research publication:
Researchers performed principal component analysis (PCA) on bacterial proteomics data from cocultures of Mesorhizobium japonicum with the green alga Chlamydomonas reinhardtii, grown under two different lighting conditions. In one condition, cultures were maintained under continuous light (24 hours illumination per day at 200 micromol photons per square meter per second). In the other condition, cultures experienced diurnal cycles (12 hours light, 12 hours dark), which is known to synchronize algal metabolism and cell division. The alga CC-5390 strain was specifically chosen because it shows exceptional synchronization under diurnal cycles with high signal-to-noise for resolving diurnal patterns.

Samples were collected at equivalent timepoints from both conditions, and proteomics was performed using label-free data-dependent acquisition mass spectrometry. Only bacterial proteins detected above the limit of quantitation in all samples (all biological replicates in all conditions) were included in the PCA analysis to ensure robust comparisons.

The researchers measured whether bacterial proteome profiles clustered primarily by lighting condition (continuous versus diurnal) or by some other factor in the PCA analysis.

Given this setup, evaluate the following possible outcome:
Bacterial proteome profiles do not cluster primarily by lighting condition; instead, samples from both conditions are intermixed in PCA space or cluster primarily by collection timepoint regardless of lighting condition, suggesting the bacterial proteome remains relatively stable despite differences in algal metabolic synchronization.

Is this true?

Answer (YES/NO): NO